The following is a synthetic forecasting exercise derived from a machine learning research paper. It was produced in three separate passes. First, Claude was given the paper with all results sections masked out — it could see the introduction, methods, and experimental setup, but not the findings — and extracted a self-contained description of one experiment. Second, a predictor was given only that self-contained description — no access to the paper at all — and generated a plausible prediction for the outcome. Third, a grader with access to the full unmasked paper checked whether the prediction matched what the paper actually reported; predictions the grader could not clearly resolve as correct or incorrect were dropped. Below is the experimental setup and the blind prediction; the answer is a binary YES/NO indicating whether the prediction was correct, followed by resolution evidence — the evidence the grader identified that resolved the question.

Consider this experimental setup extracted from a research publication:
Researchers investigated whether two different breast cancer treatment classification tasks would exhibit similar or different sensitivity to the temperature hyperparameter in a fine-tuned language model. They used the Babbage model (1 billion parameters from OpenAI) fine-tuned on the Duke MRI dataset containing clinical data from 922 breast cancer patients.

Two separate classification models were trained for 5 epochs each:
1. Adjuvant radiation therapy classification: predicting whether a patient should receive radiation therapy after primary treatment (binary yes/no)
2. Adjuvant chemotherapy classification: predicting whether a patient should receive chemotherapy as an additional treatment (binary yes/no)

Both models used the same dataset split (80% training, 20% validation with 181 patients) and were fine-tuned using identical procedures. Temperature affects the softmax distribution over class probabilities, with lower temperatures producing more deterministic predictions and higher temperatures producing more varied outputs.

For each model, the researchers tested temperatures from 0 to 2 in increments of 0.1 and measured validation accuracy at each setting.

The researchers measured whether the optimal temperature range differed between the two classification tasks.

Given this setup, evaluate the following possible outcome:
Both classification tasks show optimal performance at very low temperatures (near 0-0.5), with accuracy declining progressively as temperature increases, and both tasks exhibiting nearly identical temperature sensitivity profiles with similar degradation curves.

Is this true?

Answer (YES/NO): NO